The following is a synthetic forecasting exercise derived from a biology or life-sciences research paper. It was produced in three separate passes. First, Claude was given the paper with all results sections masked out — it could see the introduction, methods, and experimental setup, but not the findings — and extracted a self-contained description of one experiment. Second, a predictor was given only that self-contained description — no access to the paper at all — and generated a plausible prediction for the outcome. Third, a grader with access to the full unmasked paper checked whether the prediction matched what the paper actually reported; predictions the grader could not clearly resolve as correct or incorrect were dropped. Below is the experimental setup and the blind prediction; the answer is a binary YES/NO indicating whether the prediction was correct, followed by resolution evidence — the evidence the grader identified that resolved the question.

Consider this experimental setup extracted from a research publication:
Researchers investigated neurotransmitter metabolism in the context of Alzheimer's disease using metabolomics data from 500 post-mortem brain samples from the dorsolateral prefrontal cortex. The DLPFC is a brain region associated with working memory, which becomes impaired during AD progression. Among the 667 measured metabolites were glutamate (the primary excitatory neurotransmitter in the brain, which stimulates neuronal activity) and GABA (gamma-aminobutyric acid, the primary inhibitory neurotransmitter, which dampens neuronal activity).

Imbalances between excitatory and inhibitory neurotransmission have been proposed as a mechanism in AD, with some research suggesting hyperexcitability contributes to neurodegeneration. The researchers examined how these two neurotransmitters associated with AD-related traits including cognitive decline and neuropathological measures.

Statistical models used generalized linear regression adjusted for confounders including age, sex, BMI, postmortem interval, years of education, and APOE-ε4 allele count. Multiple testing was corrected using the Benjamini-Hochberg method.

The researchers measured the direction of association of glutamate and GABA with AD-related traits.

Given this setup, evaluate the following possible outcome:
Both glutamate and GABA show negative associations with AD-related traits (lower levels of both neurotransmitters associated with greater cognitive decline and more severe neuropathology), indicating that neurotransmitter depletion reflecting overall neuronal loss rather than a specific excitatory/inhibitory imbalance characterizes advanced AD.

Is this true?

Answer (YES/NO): NO